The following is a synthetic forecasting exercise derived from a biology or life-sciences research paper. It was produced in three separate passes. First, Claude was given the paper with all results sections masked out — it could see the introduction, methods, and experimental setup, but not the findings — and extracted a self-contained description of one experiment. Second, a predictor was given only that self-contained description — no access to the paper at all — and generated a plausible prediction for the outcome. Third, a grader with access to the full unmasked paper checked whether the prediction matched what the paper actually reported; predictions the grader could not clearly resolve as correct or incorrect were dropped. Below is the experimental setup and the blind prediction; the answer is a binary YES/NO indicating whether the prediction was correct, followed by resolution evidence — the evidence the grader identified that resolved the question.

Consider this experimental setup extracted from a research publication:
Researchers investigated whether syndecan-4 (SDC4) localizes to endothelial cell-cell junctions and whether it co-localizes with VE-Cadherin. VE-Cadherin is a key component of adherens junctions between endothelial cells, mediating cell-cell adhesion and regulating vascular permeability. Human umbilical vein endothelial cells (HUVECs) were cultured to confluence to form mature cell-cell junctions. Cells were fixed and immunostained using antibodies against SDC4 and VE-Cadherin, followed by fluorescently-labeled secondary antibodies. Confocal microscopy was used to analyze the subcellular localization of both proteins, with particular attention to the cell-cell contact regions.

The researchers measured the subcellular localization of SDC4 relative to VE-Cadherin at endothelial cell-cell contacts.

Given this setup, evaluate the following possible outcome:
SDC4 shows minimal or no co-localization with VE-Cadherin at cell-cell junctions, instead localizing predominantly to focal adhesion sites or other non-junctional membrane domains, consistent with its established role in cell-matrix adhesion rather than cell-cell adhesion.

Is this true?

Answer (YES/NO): NO